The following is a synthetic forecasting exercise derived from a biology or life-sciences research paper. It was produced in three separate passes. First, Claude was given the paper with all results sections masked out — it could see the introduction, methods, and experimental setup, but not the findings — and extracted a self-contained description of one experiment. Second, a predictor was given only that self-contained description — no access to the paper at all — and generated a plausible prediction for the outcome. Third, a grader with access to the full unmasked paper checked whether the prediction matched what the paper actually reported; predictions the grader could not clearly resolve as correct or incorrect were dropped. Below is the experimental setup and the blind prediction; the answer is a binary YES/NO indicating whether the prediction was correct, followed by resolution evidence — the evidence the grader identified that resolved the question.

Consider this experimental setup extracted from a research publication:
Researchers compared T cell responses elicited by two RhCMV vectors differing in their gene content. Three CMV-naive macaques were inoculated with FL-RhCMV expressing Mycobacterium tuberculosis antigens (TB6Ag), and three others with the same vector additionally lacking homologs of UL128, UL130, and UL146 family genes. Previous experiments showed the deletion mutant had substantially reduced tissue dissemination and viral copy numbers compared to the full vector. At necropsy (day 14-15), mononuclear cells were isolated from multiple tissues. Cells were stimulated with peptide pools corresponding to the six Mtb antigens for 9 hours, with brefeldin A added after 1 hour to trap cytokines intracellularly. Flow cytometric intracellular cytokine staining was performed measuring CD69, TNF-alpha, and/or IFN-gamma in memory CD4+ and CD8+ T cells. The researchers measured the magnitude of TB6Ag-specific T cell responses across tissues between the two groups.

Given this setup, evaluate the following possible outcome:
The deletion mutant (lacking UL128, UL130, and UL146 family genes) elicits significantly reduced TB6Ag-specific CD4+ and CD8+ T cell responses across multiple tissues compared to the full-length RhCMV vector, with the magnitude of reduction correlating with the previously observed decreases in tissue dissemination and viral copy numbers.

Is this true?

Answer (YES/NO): NO